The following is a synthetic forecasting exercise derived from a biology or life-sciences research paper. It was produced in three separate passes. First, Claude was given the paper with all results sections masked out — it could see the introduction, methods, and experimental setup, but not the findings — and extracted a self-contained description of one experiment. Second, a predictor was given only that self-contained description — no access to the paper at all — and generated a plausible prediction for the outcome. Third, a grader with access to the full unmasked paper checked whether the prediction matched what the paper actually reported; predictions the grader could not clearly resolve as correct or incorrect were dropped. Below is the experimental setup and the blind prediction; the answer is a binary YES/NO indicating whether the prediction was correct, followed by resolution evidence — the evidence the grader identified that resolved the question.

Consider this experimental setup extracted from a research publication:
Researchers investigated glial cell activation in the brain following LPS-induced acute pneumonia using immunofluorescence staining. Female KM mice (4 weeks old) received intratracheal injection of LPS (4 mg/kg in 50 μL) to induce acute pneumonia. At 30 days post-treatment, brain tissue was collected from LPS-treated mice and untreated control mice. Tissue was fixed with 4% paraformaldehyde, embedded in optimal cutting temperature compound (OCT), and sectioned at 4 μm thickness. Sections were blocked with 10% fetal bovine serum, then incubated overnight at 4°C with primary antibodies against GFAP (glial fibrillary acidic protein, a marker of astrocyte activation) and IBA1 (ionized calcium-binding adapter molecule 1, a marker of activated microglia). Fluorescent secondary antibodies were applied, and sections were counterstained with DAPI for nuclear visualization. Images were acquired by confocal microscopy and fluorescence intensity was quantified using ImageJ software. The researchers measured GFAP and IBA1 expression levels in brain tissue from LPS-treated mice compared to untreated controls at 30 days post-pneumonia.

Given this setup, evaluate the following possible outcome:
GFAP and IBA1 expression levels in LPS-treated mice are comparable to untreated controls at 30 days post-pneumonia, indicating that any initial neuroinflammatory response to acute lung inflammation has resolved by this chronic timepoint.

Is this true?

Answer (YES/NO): NO